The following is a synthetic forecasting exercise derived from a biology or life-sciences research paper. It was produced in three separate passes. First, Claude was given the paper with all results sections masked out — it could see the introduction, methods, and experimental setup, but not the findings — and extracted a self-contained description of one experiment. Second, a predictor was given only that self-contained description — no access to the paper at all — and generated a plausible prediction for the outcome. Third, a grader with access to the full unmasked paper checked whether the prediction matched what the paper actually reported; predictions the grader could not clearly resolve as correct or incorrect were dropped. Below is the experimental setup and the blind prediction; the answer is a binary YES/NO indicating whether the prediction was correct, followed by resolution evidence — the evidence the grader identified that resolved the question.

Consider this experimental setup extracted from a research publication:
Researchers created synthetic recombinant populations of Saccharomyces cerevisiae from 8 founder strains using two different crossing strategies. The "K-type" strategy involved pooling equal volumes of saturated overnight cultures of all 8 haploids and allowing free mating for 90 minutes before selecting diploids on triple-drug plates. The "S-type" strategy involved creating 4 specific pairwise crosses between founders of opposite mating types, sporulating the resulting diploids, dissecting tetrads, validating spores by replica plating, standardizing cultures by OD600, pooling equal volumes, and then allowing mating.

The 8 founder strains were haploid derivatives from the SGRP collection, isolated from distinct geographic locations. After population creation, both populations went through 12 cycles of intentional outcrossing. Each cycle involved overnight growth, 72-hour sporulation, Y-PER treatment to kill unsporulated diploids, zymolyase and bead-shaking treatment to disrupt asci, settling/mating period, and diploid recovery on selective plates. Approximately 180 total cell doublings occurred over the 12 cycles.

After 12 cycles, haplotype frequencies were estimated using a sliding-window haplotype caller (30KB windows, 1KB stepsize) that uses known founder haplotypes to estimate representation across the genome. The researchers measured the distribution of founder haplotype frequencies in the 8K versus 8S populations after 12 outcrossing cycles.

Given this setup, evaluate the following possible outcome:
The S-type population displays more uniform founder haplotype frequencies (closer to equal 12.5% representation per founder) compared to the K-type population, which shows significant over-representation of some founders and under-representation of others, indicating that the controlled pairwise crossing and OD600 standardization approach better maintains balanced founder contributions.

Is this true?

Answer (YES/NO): YES